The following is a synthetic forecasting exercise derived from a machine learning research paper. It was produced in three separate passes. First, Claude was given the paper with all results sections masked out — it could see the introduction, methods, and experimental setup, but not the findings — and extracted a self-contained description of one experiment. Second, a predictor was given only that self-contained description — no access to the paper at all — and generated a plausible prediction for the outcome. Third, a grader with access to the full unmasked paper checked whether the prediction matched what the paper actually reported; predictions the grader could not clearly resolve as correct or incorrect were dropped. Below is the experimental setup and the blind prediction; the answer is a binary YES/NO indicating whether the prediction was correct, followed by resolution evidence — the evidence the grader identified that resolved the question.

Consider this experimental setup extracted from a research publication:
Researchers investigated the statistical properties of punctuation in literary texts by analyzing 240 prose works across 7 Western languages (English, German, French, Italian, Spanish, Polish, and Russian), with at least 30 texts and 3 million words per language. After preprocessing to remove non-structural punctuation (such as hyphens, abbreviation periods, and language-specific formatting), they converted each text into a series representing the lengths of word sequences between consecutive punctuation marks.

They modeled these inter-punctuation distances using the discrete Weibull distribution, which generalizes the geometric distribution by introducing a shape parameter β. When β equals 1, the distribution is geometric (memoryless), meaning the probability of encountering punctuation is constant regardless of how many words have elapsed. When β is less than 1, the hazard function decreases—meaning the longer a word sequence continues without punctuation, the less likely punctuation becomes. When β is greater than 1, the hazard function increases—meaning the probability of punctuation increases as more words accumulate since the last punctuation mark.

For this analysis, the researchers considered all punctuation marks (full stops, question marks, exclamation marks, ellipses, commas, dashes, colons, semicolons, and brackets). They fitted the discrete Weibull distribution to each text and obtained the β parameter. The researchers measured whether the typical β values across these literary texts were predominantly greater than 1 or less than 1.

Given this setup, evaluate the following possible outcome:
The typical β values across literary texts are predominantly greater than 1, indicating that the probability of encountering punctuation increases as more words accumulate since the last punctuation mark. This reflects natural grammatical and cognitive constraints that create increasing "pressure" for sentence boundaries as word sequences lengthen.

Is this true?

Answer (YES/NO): YES